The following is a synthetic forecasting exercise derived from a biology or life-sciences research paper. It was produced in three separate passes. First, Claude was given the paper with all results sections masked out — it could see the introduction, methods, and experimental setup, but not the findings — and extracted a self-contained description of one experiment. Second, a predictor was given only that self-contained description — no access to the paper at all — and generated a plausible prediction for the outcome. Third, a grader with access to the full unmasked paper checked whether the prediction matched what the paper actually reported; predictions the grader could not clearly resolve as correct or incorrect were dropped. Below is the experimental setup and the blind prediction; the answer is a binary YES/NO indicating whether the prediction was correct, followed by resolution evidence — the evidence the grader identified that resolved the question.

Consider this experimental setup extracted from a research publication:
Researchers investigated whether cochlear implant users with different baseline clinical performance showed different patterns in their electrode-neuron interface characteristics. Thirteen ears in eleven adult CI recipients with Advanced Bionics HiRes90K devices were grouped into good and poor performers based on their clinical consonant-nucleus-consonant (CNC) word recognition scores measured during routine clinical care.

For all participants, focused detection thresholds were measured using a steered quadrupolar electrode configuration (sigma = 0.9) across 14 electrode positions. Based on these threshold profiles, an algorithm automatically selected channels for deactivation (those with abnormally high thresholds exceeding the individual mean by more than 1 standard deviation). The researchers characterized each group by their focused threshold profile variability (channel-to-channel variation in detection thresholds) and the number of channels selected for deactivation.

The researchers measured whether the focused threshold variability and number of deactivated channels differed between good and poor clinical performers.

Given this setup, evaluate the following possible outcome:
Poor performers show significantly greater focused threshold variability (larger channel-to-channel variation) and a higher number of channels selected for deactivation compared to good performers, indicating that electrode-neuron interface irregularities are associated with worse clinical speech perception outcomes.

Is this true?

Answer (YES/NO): NO